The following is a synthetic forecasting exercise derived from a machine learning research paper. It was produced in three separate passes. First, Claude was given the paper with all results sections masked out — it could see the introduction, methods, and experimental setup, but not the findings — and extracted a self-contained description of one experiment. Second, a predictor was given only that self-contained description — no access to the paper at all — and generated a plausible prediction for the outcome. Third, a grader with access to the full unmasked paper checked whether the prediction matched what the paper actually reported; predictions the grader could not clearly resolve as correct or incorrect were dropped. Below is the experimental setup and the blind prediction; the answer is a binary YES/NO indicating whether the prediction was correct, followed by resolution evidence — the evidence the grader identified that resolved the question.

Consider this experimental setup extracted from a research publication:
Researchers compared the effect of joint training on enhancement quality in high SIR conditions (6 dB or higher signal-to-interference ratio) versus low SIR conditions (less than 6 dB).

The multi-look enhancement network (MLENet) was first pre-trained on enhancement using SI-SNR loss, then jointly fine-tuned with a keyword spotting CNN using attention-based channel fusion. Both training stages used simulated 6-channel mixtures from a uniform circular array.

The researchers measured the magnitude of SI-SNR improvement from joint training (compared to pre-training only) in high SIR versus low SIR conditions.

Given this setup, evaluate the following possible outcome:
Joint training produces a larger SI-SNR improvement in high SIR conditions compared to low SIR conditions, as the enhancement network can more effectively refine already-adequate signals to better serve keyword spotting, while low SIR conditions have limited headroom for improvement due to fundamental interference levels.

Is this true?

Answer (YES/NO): NO